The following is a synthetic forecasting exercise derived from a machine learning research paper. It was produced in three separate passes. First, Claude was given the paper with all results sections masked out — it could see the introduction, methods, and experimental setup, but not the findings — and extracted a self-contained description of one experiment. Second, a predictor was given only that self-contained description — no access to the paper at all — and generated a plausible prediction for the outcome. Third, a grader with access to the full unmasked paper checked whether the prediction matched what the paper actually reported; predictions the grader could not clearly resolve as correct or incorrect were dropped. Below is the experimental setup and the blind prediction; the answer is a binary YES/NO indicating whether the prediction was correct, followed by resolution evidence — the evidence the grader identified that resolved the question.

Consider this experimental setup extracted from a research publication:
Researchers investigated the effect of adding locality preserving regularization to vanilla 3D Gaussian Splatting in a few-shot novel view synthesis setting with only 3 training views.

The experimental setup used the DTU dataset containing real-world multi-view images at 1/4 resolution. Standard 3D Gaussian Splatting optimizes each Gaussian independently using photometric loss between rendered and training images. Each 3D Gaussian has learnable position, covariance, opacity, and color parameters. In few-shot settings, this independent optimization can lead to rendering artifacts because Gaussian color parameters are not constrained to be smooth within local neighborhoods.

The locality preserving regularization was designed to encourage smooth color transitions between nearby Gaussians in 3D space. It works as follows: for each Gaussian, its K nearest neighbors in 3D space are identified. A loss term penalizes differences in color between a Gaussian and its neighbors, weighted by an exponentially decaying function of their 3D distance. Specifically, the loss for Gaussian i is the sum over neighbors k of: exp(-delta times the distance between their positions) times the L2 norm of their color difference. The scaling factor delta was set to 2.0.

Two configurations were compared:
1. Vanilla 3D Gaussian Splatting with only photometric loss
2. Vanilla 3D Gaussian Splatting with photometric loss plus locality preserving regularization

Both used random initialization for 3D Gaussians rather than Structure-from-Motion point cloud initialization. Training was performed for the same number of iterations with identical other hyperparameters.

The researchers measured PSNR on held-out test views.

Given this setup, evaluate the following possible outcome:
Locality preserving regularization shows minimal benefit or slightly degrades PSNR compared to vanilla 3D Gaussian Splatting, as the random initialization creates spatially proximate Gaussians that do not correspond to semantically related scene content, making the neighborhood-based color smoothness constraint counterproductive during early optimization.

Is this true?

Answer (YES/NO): NO